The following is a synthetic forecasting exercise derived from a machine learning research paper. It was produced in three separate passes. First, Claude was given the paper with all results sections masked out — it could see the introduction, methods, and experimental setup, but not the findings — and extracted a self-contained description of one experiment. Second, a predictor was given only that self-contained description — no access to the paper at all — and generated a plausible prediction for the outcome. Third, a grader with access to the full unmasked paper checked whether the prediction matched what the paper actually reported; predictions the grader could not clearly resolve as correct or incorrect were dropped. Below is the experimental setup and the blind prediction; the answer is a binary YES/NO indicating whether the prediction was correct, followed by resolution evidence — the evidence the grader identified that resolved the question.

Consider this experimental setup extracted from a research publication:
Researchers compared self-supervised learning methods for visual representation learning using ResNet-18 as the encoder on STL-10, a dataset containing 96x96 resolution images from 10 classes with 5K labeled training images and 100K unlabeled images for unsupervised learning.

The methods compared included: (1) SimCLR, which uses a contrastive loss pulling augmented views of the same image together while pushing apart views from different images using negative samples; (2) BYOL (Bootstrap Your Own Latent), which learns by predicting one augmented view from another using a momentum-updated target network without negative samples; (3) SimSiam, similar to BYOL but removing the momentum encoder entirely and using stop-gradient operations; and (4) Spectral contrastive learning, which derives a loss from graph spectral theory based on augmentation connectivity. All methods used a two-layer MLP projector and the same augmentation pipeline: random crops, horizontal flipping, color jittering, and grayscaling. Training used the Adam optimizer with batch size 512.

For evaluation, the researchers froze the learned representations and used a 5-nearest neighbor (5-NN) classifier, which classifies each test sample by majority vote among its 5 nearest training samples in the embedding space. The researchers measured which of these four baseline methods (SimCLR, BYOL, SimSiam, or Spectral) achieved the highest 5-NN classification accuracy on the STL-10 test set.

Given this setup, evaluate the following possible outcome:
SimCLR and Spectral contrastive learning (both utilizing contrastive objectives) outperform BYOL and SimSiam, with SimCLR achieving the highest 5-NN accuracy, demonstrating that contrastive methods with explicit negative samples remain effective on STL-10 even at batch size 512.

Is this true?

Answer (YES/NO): NO